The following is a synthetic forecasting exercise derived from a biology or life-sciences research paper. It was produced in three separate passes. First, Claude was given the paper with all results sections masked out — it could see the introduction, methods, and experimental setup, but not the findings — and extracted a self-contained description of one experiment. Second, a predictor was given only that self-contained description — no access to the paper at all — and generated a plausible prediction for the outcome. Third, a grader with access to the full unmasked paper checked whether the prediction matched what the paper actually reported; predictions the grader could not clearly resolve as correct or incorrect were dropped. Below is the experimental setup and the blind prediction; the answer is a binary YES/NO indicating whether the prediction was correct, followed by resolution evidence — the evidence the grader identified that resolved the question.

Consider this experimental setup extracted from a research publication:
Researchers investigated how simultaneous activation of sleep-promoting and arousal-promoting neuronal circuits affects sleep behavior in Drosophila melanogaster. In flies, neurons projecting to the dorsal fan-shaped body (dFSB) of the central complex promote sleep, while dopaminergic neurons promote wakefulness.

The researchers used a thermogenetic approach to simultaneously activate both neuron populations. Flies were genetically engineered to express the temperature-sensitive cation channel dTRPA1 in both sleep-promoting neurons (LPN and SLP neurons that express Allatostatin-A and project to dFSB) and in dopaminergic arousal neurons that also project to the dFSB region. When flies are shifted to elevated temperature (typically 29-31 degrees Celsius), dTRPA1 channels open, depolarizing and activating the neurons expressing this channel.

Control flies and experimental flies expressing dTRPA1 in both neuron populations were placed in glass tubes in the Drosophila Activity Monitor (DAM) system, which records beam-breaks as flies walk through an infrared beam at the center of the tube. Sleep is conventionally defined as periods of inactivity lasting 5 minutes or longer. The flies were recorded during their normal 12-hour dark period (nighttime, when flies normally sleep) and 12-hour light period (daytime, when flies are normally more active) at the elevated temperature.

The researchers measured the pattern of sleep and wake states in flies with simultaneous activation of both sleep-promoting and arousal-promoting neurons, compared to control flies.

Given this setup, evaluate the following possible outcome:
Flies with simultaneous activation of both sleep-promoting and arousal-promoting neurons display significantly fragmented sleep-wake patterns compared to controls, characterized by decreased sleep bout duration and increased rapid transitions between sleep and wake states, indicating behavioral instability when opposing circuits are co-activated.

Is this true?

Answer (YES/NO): YES